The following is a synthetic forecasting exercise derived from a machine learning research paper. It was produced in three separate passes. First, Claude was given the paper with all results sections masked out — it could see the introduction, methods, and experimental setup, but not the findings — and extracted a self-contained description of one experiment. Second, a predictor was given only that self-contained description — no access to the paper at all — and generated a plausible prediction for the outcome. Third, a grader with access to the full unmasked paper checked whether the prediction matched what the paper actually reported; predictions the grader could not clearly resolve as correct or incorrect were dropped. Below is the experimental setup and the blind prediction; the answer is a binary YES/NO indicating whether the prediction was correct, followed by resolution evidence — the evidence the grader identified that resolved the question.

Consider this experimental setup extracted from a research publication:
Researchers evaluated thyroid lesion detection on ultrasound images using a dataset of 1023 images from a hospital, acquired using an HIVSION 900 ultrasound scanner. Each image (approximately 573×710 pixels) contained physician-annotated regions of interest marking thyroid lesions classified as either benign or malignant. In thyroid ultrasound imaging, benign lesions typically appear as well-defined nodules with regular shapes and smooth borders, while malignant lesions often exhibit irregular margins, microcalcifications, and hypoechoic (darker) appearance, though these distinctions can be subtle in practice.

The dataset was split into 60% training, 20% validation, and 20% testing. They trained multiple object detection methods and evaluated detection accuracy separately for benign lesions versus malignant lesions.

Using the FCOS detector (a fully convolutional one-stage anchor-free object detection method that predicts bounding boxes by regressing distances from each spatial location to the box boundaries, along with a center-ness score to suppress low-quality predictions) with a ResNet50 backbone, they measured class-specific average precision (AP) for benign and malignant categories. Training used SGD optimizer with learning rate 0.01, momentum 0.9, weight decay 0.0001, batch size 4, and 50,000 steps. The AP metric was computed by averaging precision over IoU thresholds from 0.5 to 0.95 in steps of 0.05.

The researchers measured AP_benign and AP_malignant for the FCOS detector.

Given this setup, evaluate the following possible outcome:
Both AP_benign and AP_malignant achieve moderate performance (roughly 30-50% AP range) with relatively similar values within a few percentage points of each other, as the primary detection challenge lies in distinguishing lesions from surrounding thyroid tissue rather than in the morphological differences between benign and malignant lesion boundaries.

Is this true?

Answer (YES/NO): NO